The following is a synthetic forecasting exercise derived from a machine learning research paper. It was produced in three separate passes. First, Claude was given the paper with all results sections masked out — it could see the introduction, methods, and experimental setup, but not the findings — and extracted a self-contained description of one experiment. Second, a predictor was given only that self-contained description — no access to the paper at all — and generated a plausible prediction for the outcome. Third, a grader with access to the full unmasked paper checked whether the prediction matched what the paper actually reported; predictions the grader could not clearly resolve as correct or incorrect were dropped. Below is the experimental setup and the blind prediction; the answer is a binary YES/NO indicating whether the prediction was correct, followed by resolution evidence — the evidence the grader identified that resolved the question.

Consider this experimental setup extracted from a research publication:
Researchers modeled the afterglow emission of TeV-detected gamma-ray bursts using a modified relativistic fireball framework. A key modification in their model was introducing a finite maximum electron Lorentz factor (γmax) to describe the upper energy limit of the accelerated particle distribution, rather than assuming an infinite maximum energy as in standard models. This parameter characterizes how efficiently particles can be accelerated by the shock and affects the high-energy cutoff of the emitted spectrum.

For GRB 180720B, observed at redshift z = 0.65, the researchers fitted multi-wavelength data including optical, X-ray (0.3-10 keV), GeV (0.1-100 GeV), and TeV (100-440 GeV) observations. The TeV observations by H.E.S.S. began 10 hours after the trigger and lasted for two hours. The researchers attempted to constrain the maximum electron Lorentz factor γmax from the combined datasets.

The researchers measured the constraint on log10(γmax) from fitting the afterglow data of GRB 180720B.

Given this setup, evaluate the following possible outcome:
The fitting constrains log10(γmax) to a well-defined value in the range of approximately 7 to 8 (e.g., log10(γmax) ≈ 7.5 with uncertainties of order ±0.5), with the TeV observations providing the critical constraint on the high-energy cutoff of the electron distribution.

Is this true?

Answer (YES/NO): NO